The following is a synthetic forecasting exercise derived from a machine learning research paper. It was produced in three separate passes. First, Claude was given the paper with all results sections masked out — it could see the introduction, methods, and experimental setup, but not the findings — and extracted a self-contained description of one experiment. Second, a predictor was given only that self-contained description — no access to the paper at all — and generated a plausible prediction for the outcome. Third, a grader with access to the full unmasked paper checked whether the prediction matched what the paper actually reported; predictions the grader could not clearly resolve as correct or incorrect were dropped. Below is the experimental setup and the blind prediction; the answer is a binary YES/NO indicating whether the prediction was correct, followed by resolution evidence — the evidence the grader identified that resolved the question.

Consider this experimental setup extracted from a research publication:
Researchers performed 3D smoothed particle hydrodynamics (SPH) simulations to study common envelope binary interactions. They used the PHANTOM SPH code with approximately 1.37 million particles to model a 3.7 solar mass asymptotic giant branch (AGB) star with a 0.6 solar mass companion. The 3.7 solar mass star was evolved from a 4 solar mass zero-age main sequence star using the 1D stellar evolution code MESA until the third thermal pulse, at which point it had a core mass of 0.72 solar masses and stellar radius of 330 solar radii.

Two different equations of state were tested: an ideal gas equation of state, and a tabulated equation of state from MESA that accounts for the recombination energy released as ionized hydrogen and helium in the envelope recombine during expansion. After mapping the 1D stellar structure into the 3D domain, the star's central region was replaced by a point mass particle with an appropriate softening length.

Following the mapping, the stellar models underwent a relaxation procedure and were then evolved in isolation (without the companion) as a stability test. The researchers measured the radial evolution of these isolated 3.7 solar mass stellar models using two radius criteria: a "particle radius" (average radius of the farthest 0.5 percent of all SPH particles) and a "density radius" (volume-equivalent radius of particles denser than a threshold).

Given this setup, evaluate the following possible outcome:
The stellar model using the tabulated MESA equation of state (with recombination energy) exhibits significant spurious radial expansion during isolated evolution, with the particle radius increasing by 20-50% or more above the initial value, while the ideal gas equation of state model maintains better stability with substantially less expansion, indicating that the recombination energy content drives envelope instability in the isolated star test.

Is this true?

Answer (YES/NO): NO